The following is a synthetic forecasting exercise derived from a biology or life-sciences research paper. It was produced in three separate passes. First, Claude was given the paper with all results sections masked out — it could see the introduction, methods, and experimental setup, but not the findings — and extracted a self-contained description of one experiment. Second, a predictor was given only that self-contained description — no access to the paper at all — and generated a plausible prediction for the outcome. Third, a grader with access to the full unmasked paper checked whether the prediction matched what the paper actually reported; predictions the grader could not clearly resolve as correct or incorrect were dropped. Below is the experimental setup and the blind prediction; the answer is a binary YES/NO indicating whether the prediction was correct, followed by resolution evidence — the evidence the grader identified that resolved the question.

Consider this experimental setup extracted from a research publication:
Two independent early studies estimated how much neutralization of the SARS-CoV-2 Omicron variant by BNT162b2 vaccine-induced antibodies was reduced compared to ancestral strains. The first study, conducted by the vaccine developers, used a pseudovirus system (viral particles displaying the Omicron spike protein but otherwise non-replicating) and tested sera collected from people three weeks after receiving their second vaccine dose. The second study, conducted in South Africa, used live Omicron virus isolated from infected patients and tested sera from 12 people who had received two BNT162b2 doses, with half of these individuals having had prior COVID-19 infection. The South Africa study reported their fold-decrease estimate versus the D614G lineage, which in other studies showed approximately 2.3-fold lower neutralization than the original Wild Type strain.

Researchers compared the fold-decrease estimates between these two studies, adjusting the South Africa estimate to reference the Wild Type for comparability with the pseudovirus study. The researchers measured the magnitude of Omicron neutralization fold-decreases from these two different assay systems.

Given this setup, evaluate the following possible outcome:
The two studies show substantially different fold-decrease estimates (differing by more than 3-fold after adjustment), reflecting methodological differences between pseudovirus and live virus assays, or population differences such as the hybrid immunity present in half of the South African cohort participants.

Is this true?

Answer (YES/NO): YES